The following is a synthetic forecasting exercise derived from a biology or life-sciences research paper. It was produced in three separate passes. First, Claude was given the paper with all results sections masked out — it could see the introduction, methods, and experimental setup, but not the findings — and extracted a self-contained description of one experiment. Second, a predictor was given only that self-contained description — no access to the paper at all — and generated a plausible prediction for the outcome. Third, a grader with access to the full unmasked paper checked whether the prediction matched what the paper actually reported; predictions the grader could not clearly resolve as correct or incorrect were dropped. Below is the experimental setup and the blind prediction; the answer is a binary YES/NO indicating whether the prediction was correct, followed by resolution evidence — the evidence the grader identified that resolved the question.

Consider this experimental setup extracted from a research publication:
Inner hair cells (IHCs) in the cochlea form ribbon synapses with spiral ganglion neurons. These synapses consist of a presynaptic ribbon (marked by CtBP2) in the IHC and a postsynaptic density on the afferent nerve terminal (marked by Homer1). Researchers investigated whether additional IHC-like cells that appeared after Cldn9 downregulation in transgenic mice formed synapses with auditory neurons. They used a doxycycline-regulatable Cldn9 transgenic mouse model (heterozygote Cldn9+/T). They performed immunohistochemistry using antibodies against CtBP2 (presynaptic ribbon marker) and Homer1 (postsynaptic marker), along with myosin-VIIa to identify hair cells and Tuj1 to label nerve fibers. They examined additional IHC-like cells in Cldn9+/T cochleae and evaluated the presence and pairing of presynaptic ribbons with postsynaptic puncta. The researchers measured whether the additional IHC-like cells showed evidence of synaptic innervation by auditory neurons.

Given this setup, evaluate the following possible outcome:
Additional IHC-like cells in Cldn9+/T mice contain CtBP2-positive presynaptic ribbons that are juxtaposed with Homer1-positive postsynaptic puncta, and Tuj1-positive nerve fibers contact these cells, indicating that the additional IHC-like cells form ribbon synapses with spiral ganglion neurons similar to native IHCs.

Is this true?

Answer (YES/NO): YES